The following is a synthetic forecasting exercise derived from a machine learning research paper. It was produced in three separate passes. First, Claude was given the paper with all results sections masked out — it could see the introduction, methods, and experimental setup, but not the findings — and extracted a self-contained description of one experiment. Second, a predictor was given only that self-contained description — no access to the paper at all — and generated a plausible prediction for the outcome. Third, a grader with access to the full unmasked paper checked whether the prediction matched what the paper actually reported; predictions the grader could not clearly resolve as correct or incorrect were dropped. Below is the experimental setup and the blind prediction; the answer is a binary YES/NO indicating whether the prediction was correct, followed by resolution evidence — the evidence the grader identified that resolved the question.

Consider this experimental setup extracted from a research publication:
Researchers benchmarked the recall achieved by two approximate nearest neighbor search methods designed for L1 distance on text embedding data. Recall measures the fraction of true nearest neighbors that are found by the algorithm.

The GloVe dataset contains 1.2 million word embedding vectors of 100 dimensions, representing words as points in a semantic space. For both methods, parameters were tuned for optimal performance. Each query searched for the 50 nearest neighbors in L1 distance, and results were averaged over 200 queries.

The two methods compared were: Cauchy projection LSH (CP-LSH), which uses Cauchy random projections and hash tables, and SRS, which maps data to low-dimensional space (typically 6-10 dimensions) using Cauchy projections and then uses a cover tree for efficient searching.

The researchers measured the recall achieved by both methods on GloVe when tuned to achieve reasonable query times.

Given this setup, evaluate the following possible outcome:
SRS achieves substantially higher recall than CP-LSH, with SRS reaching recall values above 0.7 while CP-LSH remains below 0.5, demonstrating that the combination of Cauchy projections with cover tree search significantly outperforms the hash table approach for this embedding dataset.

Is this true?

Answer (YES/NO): NO